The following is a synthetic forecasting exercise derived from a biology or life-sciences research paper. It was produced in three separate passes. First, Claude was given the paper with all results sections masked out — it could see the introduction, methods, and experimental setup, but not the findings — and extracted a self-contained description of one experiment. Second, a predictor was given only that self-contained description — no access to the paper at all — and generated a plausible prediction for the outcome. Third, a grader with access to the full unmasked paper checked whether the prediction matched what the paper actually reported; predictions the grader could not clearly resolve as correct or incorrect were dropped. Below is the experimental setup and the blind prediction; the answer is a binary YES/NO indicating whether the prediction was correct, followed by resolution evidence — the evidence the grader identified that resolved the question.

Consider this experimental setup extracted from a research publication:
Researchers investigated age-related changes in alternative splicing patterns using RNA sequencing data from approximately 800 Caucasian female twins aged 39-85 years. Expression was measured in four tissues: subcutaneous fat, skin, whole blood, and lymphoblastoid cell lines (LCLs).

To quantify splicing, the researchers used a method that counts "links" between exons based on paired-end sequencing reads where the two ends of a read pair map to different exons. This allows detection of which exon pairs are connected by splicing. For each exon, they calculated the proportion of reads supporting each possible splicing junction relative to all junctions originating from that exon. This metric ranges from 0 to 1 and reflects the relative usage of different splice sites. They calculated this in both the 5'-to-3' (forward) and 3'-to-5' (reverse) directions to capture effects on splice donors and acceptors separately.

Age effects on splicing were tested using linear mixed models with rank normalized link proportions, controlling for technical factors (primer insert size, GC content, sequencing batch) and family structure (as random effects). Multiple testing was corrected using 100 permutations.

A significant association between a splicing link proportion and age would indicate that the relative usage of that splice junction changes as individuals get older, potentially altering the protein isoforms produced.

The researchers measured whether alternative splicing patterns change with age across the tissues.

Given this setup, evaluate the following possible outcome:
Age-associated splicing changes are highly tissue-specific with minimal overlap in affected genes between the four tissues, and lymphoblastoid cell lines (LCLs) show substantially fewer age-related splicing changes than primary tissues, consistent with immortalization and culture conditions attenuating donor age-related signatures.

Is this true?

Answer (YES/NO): NO